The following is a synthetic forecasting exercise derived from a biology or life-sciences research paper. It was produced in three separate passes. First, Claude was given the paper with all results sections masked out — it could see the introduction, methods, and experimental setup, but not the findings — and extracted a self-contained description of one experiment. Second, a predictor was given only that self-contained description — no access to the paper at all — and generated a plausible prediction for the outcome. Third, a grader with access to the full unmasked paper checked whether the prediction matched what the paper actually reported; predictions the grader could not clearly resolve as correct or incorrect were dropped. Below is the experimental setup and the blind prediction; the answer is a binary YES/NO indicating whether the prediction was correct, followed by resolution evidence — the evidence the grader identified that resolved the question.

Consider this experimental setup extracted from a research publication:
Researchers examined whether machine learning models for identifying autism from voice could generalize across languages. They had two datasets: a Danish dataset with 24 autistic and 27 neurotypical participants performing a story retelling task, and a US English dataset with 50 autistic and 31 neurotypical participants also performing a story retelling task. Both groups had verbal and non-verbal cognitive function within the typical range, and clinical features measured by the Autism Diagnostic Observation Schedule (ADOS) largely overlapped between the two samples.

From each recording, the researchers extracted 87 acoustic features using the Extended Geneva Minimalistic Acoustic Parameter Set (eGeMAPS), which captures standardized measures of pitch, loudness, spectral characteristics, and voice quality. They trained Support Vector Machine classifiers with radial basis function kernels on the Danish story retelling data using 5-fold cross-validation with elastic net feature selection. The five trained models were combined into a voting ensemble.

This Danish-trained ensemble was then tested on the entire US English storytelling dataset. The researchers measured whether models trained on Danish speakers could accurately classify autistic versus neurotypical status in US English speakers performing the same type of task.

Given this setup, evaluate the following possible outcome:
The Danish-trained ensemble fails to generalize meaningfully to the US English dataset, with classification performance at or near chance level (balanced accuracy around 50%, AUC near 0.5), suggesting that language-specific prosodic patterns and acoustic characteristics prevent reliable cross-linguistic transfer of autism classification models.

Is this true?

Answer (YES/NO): YES